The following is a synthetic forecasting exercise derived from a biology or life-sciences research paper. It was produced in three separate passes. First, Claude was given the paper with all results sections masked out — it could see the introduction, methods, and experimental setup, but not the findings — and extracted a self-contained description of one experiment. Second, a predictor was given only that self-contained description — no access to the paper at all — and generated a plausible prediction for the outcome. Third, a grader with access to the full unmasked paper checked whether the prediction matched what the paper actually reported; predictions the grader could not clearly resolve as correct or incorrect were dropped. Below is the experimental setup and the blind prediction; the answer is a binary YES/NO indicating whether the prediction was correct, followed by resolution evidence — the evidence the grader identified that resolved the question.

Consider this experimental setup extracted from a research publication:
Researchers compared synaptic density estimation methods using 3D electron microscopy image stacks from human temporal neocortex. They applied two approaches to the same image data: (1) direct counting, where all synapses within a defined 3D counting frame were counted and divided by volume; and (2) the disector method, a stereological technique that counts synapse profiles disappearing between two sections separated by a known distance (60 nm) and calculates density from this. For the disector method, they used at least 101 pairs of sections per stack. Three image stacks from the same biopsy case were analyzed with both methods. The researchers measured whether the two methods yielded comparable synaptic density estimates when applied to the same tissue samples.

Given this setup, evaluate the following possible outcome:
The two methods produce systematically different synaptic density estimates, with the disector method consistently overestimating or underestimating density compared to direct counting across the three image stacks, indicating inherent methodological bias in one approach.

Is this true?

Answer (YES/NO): NO